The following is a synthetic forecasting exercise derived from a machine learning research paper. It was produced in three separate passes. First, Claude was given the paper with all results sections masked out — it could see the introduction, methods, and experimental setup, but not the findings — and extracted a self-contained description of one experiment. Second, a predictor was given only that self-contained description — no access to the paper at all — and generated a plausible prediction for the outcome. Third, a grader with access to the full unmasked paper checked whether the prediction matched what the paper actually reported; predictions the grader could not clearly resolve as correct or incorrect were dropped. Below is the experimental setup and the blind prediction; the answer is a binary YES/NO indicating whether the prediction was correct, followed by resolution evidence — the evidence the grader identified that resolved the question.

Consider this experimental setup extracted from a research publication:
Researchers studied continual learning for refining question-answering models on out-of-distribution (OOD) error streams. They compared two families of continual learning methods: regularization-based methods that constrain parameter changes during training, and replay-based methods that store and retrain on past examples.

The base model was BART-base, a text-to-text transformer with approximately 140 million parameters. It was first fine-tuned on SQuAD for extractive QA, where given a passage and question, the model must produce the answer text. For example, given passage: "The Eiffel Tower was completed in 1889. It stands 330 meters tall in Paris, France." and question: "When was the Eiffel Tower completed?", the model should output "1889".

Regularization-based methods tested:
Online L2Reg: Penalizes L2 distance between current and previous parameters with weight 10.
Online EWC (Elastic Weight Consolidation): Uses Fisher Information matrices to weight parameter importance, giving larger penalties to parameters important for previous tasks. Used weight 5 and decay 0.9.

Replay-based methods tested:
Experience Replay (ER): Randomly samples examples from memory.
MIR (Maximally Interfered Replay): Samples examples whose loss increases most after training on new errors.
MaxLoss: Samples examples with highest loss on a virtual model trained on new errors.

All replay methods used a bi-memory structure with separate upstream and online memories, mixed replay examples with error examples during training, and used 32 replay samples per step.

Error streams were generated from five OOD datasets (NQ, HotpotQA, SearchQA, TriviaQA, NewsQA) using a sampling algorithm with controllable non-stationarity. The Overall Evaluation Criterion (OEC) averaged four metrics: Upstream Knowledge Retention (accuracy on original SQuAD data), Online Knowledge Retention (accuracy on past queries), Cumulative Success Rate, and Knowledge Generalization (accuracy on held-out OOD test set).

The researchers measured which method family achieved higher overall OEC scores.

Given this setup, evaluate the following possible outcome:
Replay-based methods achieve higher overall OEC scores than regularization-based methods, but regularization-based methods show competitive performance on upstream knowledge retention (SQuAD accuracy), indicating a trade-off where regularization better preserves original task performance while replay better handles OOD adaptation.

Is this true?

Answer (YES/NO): NO